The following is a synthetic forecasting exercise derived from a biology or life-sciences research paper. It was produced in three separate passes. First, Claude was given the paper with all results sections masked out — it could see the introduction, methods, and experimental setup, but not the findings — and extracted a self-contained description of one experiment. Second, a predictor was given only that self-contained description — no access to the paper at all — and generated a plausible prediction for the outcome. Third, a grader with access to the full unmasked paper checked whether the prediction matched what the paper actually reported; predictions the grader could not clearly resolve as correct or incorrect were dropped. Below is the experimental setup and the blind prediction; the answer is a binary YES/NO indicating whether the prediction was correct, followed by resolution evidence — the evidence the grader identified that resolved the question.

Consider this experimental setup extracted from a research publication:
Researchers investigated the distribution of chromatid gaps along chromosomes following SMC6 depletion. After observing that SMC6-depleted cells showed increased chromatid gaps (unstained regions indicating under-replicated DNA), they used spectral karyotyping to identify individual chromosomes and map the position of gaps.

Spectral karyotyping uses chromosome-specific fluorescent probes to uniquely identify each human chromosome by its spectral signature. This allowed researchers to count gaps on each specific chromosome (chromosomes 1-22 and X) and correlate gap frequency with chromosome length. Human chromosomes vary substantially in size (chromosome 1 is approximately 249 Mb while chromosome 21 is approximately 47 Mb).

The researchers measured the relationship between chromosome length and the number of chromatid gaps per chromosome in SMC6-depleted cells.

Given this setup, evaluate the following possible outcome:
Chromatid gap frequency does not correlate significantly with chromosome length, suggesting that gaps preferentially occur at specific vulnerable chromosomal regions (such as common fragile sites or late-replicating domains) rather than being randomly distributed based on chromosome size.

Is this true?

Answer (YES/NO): NO